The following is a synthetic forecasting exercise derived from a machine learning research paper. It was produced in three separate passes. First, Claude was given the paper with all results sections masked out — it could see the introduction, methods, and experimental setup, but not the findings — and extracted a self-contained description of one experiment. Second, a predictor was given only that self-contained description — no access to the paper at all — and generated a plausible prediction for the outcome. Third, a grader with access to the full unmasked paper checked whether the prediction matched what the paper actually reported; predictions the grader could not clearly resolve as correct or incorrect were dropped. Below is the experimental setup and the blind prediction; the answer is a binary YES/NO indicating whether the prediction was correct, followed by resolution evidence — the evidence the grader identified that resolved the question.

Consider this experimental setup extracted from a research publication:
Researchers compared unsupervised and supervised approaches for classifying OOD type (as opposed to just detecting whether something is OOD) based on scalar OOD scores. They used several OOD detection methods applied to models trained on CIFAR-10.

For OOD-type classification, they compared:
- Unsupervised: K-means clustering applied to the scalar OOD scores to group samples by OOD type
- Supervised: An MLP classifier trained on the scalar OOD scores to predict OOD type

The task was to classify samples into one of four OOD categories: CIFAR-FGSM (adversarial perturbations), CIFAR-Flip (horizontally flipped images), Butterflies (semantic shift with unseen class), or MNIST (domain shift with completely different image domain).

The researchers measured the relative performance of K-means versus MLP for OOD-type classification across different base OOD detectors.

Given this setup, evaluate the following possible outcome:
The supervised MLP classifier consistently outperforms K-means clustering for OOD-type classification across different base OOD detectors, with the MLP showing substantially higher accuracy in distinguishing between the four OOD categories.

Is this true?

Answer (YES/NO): NO